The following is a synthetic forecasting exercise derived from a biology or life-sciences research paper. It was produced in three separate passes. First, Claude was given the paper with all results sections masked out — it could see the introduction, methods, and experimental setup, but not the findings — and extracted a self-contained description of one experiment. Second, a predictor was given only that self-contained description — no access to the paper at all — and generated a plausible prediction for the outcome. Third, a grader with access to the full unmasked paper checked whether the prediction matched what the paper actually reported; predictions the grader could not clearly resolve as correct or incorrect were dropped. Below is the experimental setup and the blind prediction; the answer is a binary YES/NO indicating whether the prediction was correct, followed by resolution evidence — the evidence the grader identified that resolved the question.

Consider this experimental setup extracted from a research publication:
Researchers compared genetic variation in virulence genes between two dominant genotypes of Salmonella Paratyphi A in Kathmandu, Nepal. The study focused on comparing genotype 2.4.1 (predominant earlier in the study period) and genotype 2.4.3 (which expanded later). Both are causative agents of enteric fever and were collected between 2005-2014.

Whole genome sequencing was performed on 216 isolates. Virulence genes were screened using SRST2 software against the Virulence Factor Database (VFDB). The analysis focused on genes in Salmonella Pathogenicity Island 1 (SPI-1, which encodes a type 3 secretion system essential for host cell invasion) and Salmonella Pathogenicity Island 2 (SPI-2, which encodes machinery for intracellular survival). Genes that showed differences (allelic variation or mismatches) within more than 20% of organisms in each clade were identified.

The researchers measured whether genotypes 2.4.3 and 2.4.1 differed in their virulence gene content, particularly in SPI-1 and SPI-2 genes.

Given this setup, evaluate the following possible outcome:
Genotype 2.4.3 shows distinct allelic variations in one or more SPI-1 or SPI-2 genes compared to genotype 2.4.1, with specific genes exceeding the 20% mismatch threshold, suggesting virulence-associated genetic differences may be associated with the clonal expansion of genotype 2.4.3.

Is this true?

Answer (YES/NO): YES